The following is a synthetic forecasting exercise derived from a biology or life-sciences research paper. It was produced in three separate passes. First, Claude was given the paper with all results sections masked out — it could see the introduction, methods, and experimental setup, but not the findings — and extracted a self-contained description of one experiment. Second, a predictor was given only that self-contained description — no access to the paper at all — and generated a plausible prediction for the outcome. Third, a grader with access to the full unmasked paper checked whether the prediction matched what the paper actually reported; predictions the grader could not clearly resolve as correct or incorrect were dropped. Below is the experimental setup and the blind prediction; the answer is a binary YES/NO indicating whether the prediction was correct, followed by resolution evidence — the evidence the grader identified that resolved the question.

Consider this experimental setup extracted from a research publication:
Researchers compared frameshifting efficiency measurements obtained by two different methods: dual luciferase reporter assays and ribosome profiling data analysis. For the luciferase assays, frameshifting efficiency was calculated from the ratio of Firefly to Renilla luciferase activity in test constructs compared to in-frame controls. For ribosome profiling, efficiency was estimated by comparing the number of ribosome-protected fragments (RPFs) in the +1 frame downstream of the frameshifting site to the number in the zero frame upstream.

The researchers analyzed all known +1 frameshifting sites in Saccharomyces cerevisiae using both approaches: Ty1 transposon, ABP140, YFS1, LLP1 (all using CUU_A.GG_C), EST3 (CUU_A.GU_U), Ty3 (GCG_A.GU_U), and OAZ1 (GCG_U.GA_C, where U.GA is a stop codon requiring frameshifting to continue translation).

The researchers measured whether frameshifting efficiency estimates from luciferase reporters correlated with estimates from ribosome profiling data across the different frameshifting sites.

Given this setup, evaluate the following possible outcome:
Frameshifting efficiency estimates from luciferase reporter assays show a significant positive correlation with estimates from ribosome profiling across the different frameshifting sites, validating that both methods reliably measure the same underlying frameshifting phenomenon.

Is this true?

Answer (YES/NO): YES